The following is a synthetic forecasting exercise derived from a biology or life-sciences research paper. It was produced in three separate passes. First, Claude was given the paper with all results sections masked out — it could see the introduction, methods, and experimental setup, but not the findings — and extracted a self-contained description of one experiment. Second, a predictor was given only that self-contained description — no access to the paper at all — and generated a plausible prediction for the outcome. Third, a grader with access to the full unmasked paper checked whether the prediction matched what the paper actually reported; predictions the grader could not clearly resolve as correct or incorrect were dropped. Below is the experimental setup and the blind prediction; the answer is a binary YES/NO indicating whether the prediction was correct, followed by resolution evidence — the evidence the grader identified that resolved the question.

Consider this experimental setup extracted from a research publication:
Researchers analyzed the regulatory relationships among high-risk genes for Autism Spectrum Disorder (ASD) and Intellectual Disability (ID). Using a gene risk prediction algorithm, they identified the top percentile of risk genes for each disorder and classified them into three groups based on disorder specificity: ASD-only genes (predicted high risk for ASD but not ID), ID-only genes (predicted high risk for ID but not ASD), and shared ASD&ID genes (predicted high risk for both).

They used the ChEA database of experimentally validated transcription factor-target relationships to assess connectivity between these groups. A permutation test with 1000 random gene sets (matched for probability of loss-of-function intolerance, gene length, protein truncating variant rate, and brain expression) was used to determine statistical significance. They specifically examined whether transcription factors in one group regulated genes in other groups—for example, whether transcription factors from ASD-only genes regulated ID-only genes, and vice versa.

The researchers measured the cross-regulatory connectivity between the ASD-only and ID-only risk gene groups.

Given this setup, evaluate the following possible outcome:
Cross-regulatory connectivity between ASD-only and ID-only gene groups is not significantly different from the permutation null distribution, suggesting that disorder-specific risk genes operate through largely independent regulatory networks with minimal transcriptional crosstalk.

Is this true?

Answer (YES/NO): NO